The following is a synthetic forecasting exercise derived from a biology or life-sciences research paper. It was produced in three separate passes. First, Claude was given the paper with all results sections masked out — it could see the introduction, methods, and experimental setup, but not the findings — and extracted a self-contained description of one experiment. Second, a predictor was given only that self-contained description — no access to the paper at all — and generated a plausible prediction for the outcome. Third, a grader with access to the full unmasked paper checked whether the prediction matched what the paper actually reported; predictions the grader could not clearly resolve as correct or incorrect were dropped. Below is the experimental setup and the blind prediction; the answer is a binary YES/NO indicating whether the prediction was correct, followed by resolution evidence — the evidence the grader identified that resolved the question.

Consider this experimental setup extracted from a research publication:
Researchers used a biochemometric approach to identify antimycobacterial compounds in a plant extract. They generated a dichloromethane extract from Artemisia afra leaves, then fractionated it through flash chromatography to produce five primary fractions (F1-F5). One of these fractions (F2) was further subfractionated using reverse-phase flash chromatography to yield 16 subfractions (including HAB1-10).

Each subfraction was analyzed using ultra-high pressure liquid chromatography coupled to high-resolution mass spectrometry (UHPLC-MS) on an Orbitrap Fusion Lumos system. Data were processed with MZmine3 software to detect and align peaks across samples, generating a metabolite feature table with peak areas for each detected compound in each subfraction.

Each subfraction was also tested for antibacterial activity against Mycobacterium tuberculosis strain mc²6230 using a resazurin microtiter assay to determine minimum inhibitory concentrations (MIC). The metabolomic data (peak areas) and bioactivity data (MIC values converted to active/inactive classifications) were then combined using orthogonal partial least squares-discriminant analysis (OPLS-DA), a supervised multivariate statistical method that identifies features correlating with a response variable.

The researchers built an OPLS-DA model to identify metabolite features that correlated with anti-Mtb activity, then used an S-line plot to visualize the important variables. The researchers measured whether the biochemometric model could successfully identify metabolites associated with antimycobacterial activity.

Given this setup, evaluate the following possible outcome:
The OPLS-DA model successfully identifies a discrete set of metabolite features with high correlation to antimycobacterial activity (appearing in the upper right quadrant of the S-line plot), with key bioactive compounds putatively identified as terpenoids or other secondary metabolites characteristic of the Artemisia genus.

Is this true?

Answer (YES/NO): YES